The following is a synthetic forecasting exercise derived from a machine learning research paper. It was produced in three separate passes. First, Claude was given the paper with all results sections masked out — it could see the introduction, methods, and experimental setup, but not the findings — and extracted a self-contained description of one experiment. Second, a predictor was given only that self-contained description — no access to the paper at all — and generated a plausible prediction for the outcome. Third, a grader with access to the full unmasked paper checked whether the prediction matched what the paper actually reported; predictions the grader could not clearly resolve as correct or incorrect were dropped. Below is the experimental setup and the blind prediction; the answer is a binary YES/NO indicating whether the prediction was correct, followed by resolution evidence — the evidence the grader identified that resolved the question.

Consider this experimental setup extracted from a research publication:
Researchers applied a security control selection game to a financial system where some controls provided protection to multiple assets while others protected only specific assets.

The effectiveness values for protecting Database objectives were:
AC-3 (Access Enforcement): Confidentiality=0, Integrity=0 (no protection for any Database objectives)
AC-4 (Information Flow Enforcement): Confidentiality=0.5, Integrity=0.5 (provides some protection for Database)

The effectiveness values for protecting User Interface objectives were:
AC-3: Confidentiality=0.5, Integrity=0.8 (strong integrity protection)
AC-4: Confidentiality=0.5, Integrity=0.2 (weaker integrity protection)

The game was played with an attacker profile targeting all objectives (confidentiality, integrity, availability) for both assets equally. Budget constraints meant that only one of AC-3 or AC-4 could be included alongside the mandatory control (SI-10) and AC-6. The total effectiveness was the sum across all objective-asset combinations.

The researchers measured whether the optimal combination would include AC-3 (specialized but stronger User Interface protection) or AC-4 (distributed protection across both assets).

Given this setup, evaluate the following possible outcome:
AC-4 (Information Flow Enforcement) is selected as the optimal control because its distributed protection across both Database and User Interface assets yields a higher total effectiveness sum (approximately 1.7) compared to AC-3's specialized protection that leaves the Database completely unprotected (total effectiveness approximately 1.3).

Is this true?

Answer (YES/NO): NO